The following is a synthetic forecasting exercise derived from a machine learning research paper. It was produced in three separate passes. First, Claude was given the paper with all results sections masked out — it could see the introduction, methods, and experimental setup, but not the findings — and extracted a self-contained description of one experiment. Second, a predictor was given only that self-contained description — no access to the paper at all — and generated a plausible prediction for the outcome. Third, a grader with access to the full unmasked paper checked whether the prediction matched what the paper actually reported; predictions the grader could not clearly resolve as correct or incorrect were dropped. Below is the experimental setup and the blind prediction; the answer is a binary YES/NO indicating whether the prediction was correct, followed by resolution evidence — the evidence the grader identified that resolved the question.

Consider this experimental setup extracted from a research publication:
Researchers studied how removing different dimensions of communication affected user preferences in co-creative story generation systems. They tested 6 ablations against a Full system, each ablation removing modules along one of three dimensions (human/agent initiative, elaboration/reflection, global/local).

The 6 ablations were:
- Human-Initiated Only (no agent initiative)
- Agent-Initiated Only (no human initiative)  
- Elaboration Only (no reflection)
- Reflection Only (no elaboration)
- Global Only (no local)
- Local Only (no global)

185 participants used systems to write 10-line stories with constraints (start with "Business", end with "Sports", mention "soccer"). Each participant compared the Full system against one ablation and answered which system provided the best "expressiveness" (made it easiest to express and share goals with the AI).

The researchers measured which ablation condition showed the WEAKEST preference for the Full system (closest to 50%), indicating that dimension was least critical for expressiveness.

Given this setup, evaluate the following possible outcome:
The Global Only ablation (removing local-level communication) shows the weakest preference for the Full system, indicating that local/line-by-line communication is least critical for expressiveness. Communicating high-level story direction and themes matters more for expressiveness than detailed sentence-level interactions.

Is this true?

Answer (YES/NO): NO